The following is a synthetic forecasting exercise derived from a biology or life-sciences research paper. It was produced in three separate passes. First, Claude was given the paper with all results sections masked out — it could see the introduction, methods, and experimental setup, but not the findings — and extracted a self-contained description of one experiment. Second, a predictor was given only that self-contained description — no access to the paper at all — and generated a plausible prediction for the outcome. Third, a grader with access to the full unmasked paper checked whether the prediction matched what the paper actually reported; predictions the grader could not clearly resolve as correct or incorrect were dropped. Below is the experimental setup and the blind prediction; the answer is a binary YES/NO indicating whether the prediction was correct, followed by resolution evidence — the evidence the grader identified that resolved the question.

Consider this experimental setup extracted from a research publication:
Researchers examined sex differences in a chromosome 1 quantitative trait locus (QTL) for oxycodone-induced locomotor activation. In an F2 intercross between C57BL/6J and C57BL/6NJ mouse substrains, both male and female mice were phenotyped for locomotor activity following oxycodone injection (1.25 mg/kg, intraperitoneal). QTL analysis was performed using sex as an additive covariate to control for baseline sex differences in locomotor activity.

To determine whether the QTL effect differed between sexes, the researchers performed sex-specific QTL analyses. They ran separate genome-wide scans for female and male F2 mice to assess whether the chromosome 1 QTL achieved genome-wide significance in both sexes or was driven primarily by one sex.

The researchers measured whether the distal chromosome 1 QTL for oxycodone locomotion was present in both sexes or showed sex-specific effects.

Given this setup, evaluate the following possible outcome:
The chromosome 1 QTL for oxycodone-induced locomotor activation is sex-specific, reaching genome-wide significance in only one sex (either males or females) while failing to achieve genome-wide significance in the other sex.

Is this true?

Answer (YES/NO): YES